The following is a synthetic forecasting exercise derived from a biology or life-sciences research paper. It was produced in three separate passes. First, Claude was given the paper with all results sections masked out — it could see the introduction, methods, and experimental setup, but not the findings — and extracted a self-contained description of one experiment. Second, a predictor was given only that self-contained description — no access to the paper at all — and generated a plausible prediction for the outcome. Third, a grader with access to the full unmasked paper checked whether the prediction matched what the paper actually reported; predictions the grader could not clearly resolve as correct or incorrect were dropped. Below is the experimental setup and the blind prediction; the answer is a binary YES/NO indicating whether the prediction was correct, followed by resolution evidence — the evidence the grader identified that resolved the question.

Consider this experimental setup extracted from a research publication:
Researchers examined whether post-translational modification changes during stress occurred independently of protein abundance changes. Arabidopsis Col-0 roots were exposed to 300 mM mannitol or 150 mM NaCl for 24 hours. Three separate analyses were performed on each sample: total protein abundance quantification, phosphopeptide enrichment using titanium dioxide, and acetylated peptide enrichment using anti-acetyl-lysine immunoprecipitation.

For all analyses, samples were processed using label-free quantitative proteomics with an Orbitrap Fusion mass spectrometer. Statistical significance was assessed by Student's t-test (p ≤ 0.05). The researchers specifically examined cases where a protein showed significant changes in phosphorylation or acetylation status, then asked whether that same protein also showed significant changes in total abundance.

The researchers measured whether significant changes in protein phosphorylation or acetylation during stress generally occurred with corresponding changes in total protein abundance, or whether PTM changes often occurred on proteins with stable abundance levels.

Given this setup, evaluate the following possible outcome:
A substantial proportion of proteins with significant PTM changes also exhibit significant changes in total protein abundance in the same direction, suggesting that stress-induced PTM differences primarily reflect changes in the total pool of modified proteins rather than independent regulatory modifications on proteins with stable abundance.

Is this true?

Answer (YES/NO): NO